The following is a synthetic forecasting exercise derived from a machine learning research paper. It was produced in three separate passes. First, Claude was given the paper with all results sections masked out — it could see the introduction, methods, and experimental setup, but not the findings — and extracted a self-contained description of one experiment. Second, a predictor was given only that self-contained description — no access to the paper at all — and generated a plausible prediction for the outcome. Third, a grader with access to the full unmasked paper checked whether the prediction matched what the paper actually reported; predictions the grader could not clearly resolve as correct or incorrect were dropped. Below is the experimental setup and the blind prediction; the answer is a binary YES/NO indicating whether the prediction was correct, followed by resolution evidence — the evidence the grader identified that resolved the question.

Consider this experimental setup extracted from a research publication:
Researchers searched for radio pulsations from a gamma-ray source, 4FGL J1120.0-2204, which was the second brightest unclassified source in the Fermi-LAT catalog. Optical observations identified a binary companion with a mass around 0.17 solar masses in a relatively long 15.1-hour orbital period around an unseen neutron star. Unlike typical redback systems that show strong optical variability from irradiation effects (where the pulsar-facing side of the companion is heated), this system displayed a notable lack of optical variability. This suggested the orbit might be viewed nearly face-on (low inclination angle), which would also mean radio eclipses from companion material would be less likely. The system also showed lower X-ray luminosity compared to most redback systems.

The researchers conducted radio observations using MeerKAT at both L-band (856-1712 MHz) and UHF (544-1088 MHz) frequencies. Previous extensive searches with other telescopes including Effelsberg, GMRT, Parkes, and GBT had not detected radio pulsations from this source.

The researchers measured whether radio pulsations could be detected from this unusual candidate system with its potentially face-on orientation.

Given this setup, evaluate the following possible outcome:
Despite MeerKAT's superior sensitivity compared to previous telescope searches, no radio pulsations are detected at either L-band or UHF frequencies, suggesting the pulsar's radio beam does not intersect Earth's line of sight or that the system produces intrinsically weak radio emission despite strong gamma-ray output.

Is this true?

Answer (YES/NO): YES